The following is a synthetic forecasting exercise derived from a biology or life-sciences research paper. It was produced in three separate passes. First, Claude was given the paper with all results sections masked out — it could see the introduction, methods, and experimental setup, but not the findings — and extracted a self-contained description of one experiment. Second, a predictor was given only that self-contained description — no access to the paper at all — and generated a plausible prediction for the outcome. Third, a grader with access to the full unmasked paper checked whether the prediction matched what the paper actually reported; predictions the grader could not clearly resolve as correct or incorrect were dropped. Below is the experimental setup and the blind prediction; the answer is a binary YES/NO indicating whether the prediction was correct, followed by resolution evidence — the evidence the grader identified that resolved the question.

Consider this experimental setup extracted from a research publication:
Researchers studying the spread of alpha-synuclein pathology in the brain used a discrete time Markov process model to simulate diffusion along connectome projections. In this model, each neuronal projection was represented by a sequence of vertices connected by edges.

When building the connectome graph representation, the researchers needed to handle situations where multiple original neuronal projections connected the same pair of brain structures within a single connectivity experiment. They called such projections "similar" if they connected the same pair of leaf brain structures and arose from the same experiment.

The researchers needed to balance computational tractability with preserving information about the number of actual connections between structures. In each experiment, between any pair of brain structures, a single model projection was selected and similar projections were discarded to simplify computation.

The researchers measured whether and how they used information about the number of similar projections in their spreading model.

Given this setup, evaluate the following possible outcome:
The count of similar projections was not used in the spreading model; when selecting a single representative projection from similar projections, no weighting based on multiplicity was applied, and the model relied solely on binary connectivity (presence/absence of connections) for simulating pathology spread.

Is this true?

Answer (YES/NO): NO